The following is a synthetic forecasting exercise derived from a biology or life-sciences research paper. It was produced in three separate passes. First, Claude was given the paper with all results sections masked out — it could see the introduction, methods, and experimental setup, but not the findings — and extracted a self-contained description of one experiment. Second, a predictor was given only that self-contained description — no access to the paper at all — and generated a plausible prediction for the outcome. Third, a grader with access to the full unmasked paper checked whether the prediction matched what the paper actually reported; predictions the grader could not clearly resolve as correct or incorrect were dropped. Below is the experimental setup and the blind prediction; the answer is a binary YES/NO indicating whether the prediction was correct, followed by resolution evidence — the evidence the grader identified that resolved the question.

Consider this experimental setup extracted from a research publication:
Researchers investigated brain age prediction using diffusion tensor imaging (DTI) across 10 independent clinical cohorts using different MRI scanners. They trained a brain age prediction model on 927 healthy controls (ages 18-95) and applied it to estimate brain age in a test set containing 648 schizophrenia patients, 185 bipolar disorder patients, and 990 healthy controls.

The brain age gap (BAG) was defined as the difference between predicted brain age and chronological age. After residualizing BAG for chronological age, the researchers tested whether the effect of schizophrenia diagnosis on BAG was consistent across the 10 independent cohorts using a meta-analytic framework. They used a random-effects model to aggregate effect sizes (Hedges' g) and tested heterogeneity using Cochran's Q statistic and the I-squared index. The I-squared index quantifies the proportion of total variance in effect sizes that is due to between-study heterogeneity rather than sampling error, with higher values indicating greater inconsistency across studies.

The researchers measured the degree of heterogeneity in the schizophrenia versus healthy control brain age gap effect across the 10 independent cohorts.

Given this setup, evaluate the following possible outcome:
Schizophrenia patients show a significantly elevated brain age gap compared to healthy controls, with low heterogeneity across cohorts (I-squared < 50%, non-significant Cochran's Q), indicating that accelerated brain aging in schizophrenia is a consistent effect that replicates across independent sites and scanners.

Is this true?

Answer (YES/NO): YES